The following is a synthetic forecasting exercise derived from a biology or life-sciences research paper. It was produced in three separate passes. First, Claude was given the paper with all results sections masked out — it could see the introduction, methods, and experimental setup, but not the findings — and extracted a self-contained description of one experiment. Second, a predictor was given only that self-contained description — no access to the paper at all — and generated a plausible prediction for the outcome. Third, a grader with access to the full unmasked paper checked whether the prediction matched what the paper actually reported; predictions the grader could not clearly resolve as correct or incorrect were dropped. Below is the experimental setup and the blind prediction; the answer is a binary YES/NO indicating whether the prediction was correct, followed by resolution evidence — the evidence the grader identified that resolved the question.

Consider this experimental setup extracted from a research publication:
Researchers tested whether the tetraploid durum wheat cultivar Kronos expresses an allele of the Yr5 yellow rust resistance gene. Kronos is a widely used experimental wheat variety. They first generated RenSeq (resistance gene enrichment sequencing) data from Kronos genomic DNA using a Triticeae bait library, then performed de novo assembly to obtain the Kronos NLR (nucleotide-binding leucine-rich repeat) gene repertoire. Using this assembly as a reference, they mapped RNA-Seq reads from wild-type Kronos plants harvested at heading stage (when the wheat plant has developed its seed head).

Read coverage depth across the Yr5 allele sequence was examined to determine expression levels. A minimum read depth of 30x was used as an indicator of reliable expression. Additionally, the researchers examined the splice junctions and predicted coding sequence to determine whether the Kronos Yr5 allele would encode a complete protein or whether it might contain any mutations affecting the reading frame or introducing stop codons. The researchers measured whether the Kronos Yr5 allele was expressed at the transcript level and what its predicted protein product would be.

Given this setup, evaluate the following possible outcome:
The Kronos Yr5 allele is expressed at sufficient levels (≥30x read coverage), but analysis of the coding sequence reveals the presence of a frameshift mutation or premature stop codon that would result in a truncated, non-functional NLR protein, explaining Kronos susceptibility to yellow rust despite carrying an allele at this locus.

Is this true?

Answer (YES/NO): YES